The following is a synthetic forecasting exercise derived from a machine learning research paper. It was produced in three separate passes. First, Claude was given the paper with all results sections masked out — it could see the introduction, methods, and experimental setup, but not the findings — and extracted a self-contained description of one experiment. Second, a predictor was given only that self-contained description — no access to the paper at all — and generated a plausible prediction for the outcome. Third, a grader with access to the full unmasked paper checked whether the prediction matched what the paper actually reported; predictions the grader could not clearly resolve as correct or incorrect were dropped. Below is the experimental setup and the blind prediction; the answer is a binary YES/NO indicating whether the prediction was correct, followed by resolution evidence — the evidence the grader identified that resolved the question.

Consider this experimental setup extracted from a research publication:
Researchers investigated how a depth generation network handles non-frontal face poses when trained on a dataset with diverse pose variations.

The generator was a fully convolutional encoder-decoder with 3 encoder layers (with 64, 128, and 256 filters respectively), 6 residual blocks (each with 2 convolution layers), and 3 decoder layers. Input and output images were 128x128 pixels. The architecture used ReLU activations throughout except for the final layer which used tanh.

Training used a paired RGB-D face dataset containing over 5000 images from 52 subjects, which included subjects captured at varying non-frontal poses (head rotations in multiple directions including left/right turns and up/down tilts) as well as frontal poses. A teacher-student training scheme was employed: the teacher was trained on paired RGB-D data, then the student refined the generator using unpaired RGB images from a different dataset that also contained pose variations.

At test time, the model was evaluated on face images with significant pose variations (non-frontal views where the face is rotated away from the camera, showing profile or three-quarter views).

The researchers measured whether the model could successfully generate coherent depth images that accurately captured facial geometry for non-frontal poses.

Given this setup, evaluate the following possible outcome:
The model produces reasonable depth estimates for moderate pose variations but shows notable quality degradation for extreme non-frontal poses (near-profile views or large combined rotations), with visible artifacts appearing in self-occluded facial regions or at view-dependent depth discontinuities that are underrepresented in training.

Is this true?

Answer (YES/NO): NO